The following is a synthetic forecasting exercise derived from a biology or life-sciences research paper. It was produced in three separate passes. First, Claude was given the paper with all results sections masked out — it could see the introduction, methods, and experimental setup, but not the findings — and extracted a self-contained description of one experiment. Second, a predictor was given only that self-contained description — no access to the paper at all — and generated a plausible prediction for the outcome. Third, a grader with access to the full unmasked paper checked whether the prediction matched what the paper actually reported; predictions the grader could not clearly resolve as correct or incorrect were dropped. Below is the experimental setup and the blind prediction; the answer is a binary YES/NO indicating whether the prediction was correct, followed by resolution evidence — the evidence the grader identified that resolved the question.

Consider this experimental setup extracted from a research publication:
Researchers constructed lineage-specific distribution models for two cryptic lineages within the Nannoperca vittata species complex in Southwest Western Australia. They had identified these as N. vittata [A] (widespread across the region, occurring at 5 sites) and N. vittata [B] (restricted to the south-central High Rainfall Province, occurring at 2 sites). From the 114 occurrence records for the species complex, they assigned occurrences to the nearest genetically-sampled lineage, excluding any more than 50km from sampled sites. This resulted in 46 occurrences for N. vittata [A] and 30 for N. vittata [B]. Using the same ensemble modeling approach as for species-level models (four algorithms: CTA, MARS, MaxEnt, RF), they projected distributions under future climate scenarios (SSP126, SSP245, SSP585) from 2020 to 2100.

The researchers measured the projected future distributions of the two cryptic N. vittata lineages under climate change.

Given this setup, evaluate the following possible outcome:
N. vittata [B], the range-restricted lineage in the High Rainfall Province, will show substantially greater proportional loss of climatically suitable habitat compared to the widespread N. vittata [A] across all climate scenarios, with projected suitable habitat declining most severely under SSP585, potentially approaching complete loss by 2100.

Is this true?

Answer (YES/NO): YES